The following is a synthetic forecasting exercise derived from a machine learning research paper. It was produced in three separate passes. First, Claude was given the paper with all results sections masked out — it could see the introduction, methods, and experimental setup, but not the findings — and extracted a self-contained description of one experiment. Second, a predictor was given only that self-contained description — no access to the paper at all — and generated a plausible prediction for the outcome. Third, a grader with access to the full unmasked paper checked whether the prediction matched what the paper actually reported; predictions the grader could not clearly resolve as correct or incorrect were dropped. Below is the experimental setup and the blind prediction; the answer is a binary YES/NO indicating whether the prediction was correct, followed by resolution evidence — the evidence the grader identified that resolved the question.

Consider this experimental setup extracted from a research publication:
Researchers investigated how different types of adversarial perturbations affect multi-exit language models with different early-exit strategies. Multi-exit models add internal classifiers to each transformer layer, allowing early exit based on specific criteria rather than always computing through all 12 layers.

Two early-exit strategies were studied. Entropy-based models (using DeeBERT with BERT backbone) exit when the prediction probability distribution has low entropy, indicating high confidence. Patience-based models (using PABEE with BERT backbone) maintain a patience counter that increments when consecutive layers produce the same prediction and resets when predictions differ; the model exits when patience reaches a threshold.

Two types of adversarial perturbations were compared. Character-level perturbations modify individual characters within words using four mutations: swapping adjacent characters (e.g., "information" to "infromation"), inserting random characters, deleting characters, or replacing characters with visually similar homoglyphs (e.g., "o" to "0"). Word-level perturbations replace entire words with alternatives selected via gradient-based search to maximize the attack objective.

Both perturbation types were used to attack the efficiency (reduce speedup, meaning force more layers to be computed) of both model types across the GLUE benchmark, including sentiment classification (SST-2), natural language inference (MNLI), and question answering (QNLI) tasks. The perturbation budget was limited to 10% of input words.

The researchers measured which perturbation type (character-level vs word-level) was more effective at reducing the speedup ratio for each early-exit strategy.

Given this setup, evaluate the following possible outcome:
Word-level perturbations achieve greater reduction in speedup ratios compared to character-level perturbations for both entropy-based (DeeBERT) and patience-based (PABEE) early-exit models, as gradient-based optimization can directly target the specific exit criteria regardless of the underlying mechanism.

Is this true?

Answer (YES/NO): NO